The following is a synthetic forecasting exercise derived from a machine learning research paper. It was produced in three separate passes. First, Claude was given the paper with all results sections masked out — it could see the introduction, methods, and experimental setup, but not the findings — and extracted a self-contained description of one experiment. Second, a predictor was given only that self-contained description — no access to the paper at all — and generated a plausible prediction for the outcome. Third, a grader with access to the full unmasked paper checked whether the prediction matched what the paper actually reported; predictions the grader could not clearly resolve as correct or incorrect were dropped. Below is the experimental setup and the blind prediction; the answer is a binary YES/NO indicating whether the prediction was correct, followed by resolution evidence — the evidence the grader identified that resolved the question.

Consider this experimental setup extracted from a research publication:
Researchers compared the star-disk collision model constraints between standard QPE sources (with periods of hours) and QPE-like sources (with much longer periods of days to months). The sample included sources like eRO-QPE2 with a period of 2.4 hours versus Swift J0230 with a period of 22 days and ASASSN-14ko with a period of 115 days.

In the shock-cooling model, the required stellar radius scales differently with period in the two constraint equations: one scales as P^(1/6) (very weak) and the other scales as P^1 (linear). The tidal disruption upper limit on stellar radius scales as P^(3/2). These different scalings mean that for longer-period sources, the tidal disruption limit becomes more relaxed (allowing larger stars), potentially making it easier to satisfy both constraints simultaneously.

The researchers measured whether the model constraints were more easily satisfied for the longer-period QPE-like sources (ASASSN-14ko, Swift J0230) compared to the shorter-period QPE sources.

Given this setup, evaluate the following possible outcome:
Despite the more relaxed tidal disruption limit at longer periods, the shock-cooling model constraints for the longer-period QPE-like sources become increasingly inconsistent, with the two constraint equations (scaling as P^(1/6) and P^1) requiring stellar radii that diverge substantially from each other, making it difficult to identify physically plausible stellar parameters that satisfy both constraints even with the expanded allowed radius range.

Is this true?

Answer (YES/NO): YES